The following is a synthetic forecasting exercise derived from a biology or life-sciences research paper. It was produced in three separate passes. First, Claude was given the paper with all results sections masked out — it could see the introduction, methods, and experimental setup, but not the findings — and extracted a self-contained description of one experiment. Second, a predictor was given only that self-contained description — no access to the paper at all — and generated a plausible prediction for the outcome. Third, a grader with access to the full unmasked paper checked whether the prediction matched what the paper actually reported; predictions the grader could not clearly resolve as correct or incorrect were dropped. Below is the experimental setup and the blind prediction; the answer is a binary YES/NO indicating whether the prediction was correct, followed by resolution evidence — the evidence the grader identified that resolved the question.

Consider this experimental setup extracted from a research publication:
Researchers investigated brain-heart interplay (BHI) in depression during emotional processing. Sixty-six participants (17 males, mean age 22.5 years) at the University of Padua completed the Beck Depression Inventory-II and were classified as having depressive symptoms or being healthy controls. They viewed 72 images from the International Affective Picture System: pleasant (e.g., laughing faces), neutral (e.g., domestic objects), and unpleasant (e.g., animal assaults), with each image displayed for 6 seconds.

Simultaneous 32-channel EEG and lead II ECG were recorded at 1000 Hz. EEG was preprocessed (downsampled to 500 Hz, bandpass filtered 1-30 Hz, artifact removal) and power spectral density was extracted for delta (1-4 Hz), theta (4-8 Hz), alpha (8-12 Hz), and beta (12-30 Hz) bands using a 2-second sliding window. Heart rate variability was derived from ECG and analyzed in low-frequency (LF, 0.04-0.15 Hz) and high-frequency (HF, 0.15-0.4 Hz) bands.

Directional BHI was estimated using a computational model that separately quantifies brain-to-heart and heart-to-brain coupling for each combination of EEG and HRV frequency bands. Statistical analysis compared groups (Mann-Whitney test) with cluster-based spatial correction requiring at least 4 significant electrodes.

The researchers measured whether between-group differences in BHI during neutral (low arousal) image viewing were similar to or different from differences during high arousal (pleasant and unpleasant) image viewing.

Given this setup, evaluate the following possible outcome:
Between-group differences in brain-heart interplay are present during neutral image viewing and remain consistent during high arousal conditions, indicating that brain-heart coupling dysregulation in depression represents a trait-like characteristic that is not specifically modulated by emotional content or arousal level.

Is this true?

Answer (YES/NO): NO